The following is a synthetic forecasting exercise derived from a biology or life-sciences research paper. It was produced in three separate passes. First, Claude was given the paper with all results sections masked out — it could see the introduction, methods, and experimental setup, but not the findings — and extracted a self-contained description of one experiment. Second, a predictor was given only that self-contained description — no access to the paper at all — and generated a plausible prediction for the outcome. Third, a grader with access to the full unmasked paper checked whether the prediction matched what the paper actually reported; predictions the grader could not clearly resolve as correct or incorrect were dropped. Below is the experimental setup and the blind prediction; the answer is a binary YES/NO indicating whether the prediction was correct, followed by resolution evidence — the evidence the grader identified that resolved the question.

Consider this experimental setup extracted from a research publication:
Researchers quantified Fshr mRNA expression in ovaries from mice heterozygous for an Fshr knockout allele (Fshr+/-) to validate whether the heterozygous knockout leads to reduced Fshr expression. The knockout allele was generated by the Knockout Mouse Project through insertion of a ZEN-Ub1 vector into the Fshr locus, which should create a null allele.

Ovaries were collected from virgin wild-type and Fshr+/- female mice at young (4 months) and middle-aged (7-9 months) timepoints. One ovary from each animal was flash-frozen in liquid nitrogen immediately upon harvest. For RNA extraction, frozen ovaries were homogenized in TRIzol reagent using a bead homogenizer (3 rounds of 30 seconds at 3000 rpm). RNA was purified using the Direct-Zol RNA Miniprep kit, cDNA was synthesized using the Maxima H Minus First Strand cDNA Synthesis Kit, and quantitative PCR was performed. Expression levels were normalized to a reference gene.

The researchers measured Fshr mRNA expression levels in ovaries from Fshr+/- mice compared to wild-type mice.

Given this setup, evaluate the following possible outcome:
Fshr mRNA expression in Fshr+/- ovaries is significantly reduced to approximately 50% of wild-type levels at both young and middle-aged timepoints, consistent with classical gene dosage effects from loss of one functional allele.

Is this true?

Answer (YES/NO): NO